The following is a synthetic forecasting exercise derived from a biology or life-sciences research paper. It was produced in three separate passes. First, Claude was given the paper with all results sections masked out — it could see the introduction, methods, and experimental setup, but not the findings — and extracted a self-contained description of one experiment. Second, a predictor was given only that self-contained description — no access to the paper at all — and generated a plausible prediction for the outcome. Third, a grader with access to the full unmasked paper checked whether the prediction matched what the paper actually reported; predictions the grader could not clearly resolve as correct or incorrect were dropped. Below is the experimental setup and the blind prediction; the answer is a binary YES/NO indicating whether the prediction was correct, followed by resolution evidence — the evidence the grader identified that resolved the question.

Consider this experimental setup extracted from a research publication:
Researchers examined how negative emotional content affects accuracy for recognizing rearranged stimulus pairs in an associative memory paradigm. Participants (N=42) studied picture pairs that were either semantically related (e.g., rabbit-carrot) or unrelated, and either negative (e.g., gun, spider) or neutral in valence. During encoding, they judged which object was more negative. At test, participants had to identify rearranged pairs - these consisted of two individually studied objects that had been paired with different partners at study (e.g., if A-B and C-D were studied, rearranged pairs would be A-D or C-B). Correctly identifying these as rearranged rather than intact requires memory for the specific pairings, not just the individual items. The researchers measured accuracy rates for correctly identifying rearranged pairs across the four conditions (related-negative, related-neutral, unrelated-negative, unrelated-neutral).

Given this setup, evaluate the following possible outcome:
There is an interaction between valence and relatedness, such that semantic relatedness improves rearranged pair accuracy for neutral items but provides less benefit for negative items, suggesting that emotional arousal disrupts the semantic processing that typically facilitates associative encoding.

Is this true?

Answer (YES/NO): NO